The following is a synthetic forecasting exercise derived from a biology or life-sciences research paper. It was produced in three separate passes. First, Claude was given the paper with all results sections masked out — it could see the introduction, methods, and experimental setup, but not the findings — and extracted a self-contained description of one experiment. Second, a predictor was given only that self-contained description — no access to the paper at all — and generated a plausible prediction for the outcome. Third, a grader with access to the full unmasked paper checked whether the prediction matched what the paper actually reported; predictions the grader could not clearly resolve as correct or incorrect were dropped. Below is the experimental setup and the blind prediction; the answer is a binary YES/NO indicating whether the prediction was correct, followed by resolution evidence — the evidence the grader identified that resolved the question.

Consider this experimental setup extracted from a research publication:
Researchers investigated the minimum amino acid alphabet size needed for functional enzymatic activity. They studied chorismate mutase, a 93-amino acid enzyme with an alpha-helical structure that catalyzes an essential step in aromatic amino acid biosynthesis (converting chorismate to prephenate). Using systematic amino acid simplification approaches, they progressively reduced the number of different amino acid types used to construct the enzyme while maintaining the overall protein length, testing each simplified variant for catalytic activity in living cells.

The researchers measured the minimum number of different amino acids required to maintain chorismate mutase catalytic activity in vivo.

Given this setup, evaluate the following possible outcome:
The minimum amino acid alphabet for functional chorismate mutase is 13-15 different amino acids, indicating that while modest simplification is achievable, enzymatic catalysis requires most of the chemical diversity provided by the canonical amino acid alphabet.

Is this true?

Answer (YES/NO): NO